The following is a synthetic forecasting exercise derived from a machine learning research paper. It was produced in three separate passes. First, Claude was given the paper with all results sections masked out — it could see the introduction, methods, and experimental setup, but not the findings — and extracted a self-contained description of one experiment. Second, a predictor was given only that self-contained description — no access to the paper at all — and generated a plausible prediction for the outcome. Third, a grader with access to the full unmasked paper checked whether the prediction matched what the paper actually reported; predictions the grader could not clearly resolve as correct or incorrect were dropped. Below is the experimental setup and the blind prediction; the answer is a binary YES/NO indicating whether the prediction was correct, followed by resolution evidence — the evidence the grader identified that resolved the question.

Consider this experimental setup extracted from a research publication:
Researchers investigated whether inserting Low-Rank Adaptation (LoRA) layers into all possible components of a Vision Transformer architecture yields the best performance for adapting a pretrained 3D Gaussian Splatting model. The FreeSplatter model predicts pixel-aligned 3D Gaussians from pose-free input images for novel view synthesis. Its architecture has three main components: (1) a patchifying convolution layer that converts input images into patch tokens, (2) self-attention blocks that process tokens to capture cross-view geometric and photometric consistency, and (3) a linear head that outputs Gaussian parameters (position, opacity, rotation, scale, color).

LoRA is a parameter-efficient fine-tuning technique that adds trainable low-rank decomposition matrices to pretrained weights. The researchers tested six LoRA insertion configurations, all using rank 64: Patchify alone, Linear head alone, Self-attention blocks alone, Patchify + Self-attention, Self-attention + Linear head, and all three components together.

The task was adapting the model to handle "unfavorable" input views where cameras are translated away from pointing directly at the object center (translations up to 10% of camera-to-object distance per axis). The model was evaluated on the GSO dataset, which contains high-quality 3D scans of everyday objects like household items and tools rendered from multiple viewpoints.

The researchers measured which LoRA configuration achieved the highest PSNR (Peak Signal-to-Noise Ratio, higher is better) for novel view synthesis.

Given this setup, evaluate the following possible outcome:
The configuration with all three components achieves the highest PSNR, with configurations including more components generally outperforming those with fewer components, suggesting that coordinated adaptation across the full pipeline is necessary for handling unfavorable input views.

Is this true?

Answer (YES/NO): NO